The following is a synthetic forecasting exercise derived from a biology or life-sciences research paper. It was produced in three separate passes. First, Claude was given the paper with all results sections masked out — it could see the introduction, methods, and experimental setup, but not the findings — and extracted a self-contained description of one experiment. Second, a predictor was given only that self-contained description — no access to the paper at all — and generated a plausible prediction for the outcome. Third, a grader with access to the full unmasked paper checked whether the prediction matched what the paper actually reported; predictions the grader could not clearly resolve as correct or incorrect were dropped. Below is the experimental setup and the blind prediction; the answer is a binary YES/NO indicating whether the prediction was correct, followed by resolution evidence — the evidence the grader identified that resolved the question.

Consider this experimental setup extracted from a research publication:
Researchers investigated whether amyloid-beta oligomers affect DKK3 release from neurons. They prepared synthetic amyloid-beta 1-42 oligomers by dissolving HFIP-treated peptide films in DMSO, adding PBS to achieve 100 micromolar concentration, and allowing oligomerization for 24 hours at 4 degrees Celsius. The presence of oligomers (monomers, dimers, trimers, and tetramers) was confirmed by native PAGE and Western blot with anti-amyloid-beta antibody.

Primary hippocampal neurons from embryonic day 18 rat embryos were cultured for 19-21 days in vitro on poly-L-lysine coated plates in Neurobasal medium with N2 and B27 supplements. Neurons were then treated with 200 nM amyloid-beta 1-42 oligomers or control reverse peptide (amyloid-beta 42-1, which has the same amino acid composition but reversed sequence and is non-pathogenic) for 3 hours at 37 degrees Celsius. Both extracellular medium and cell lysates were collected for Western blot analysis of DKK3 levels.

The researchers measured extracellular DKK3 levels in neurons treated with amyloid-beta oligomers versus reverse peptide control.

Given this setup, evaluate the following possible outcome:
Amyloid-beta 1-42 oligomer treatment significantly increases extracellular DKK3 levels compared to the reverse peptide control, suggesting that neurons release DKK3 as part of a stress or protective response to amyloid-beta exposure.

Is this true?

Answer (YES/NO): YES